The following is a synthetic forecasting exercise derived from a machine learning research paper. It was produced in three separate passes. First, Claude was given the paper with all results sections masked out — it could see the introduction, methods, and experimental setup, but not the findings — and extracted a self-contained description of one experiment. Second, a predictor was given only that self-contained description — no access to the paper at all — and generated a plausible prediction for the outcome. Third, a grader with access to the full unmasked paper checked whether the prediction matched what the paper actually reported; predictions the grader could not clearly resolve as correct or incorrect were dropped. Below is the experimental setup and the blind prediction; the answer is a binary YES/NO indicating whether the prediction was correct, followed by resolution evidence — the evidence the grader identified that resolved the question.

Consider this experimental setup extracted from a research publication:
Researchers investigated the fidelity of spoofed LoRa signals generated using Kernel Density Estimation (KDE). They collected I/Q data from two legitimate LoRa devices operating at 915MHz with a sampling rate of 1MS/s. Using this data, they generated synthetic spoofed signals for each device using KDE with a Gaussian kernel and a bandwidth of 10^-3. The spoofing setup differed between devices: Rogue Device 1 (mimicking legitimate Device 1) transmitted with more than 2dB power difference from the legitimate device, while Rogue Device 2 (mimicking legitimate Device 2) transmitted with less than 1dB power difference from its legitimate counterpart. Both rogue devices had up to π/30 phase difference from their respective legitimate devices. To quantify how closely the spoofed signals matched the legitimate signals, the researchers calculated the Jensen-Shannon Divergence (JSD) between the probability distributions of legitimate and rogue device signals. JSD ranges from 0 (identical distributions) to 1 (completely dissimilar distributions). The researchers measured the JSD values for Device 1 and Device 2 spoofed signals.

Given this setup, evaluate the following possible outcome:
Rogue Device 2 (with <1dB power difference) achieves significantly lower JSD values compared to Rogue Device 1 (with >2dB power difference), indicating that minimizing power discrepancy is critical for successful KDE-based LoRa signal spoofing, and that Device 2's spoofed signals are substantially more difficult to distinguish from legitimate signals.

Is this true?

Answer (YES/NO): NO